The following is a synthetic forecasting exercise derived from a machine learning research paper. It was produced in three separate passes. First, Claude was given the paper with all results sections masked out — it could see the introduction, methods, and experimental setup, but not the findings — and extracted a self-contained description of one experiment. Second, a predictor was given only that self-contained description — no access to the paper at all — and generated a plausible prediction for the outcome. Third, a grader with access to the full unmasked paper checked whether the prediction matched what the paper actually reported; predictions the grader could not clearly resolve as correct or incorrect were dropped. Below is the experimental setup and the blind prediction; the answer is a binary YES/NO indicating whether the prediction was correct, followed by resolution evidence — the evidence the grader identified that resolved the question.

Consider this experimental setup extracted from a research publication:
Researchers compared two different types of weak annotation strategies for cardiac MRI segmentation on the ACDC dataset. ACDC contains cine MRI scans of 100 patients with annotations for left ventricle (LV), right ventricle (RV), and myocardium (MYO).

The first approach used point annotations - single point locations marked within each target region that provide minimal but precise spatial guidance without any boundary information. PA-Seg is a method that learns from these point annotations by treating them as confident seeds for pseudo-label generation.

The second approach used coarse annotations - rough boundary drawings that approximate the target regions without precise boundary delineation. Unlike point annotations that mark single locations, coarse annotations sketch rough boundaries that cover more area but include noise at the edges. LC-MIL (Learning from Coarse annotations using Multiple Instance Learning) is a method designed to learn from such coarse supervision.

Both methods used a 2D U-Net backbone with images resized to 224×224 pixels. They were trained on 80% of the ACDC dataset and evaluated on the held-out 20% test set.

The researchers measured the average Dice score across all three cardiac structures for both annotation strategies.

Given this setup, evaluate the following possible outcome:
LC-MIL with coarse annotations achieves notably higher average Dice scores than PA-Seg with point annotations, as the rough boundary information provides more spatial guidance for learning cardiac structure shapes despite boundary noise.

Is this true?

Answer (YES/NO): NO